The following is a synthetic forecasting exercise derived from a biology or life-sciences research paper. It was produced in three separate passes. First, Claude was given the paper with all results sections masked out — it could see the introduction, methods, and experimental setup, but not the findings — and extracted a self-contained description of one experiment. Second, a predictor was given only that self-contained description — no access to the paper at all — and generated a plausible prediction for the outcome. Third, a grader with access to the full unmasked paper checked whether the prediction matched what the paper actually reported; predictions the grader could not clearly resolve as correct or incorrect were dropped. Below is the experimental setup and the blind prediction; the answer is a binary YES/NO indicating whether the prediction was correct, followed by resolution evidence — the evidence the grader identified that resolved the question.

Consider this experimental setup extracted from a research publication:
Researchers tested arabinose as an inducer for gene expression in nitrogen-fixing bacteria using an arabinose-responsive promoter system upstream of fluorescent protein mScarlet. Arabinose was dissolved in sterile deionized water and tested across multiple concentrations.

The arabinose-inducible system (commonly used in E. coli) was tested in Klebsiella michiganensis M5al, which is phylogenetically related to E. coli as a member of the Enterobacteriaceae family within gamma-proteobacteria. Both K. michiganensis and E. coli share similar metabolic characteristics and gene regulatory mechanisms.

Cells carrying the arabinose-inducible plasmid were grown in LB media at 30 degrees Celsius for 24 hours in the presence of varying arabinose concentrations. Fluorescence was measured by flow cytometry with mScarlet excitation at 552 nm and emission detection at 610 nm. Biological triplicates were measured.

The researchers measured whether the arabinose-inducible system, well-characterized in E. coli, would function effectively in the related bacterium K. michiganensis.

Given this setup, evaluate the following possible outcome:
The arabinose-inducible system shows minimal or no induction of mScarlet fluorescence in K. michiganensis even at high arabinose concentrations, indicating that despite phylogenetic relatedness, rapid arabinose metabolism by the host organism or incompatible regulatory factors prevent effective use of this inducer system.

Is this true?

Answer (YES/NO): NO